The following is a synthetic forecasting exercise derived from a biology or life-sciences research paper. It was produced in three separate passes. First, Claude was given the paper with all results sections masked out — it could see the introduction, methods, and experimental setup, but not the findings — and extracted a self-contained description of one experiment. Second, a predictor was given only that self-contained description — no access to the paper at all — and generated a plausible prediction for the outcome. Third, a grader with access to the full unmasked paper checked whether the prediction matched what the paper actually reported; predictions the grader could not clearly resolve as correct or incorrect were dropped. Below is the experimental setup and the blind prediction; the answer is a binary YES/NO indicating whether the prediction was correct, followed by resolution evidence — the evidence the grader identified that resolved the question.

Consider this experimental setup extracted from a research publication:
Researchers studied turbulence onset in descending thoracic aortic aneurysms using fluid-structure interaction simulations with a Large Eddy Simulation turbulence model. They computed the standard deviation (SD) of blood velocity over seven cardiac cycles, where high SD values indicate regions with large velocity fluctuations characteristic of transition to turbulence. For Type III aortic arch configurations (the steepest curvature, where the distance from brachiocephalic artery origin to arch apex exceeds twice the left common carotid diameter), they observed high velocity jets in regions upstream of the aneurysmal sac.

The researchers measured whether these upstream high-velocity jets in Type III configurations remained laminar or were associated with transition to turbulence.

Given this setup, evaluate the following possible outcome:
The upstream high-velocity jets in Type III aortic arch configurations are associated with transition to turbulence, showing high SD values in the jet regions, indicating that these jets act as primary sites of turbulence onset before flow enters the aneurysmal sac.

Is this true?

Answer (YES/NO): NO